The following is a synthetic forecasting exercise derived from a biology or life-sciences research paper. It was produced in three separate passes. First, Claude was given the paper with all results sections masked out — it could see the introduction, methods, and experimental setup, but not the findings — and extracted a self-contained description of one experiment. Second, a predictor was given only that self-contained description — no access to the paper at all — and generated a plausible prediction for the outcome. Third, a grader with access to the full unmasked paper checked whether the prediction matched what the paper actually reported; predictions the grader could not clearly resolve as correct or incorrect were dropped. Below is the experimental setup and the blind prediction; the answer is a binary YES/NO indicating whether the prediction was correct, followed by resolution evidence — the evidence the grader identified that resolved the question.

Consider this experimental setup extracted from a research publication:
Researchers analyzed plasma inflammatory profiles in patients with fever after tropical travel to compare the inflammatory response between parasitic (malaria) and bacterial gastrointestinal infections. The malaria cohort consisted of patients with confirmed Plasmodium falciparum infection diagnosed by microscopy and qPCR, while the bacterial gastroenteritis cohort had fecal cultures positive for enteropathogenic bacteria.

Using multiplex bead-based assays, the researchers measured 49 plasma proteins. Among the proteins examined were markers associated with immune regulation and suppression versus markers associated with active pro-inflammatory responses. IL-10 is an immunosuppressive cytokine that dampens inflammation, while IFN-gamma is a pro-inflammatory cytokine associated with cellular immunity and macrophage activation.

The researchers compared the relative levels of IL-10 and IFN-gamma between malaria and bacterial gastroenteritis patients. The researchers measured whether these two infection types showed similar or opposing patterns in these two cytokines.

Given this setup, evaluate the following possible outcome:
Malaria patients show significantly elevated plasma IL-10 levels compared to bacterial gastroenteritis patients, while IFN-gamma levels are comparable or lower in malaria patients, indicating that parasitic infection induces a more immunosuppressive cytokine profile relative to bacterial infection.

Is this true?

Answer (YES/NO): YES